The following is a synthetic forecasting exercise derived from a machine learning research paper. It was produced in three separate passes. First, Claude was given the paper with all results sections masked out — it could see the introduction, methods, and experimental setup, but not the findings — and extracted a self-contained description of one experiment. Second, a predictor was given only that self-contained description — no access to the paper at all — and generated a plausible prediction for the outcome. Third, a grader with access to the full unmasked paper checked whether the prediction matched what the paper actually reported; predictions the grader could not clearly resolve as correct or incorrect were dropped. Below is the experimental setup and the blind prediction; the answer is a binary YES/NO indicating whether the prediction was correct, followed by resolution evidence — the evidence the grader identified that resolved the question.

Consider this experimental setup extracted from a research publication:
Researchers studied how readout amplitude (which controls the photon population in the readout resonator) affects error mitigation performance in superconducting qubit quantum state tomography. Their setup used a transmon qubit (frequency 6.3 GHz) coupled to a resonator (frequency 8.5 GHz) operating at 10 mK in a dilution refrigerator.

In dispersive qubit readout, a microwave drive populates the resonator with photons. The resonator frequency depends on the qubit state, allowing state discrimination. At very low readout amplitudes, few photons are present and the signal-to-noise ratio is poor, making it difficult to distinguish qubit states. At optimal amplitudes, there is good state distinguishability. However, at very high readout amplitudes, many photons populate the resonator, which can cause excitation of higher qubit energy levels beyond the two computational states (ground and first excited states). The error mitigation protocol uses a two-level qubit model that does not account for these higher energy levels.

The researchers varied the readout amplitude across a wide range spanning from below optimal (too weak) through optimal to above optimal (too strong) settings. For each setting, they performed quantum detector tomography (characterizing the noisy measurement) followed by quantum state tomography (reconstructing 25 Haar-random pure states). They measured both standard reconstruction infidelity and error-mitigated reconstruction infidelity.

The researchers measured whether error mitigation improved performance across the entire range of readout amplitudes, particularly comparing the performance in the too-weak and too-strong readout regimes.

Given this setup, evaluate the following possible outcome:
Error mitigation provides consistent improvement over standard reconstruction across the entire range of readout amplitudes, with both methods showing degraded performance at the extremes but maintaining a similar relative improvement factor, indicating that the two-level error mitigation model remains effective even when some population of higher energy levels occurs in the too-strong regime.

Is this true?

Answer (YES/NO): NO